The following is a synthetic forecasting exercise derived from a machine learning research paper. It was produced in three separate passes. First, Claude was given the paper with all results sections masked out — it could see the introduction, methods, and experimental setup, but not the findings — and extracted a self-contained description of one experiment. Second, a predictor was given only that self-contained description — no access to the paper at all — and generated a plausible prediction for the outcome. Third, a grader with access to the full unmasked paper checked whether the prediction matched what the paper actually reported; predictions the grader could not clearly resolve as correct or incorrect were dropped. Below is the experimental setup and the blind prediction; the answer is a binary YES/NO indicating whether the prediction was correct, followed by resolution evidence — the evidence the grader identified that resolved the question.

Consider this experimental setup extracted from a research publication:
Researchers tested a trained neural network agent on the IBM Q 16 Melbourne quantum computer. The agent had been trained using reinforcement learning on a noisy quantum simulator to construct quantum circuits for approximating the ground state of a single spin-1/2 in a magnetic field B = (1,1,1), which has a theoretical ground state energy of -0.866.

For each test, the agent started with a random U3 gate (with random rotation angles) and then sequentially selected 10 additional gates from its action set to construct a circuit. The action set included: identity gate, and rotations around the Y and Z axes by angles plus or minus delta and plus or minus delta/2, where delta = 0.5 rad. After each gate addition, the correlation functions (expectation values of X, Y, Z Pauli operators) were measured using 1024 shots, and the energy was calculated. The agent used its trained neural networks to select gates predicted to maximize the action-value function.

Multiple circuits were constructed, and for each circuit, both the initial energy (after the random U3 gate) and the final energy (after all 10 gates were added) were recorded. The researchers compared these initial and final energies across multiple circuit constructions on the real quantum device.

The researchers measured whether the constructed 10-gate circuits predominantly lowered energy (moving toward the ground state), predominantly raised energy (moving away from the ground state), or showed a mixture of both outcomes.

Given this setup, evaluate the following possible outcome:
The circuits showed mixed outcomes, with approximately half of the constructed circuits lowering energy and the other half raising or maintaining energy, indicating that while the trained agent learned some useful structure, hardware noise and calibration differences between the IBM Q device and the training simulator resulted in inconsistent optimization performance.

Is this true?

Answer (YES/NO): NO